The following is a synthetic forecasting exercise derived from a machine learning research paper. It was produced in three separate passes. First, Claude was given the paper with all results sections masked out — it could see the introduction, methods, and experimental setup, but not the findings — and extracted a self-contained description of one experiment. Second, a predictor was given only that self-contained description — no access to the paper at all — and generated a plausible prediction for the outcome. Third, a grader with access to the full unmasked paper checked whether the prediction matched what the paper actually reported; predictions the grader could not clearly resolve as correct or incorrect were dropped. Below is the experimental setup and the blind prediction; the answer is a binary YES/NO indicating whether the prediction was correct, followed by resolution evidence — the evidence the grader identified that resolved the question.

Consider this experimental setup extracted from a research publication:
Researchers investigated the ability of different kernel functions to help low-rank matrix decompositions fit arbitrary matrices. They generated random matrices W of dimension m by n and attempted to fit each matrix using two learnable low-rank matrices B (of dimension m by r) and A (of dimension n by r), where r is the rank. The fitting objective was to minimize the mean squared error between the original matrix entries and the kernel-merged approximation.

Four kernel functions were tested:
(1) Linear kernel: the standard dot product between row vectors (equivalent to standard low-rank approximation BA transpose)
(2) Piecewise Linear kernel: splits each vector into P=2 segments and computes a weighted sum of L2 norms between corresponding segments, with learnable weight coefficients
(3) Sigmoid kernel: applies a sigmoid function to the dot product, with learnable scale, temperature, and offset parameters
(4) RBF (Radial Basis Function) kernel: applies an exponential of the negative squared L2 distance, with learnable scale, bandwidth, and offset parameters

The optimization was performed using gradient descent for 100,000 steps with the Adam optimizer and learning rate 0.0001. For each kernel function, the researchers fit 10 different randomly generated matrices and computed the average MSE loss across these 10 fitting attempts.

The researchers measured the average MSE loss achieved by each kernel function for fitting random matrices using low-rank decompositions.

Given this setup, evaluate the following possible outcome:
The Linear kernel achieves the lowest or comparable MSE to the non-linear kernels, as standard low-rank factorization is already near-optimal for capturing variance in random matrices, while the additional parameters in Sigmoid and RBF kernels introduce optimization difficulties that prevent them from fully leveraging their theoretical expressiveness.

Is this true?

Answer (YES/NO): NO